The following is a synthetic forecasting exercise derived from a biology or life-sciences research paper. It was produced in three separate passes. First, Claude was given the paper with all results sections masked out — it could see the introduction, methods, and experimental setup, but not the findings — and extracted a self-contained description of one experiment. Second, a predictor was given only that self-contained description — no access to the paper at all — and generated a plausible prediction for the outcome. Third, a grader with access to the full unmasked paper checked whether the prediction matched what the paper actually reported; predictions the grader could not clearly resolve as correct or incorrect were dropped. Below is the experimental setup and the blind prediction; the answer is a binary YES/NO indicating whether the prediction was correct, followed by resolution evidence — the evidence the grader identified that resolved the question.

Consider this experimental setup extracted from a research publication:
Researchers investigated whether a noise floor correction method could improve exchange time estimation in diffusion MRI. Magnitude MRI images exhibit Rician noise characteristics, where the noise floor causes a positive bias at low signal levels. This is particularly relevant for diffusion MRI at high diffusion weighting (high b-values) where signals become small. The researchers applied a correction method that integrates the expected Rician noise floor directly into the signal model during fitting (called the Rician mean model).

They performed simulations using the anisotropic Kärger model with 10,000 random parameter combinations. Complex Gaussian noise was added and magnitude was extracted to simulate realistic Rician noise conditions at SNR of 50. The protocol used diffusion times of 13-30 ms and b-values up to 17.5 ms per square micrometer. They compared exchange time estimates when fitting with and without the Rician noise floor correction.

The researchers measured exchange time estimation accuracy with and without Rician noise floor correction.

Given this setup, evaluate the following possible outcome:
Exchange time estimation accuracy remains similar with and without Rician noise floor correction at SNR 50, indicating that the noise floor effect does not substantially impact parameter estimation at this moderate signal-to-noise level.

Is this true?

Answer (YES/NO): NO